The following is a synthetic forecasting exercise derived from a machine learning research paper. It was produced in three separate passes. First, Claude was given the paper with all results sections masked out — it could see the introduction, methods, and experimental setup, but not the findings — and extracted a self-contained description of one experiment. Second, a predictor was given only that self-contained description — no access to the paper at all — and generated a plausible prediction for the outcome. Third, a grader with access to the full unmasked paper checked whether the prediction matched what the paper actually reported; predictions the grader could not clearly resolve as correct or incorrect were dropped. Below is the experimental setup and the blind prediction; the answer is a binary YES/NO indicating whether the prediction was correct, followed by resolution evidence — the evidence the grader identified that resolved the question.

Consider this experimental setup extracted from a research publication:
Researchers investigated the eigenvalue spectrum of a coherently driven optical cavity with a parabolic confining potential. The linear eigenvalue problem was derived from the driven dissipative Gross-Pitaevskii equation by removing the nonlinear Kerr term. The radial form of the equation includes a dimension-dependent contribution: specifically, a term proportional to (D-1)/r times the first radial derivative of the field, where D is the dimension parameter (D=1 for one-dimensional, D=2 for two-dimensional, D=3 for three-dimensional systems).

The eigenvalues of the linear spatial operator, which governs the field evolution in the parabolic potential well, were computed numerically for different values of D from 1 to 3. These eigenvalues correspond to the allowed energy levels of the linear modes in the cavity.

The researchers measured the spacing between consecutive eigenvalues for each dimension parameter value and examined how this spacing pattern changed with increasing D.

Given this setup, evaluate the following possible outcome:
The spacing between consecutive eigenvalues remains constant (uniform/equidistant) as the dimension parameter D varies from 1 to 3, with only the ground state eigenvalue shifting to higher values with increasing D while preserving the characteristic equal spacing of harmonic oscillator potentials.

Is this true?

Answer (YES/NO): NO